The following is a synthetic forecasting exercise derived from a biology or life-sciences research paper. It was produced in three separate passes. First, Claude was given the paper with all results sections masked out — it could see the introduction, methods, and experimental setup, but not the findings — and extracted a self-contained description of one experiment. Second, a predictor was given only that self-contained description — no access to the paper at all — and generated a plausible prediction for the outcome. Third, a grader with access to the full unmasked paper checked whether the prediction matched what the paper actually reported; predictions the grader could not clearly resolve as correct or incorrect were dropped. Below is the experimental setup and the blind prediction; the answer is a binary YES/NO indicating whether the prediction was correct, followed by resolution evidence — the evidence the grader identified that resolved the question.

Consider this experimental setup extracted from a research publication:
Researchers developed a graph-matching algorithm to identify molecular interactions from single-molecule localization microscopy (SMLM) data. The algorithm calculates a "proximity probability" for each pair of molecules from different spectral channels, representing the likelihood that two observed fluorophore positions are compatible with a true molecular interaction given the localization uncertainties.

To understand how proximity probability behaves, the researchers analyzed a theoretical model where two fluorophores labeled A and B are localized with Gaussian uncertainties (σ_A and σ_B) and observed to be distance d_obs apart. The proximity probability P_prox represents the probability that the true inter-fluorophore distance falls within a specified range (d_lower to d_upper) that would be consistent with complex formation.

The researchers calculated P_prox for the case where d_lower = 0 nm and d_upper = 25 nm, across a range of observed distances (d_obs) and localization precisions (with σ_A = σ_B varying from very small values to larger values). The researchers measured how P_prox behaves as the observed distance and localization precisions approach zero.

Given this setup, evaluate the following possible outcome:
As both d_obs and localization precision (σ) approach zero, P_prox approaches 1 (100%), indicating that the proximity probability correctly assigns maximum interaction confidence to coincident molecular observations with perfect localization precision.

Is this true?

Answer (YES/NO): YES